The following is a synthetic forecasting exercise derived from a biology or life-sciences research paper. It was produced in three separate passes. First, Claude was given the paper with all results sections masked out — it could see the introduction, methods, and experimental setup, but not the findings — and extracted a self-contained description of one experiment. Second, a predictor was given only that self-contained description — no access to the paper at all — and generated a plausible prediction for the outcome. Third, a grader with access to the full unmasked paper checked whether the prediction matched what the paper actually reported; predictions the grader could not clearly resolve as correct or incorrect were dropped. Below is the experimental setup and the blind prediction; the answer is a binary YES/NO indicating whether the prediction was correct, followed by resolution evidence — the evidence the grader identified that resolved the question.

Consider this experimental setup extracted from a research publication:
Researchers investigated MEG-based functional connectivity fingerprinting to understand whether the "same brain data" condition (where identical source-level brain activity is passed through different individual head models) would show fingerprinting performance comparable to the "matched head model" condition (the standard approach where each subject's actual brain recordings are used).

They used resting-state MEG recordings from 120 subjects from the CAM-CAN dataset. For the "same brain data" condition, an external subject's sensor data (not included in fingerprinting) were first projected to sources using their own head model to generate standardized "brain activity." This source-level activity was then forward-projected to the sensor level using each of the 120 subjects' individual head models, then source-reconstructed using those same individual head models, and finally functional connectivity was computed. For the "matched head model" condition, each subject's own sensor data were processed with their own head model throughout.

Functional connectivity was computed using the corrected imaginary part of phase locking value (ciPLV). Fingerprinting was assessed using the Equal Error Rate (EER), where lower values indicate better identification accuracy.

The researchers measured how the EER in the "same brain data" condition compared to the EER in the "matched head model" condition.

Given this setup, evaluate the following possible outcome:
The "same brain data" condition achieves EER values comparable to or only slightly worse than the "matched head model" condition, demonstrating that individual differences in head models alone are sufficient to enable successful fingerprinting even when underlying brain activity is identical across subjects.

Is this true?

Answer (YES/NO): NO